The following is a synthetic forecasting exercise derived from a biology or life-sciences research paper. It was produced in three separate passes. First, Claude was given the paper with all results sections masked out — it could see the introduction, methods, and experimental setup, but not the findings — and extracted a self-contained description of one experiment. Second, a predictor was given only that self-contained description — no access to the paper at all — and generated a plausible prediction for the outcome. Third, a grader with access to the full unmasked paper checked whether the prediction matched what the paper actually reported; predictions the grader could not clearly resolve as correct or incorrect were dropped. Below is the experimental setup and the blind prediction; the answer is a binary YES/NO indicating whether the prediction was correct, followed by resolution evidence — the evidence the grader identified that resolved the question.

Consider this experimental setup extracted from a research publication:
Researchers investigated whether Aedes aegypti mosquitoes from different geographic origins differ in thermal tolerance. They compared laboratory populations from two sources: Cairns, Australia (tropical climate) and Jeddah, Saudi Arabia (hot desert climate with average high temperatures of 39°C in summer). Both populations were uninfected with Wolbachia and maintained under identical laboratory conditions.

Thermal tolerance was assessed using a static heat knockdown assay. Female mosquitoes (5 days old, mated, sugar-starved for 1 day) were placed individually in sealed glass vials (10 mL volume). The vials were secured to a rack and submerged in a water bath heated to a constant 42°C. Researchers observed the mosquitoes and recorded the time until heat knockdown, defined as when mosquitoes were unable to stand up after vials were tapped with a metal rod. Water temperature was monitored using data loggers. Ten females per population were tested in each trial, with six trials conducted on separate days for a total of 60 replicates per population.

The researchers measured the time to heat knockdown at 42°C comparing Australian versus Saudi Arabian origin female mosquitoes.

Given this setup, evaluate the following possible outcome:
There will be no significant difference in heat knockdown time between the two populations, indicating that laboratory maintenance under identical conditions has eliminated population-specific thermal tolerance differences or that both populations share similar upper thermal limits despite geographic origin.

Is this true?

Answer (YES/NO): NO